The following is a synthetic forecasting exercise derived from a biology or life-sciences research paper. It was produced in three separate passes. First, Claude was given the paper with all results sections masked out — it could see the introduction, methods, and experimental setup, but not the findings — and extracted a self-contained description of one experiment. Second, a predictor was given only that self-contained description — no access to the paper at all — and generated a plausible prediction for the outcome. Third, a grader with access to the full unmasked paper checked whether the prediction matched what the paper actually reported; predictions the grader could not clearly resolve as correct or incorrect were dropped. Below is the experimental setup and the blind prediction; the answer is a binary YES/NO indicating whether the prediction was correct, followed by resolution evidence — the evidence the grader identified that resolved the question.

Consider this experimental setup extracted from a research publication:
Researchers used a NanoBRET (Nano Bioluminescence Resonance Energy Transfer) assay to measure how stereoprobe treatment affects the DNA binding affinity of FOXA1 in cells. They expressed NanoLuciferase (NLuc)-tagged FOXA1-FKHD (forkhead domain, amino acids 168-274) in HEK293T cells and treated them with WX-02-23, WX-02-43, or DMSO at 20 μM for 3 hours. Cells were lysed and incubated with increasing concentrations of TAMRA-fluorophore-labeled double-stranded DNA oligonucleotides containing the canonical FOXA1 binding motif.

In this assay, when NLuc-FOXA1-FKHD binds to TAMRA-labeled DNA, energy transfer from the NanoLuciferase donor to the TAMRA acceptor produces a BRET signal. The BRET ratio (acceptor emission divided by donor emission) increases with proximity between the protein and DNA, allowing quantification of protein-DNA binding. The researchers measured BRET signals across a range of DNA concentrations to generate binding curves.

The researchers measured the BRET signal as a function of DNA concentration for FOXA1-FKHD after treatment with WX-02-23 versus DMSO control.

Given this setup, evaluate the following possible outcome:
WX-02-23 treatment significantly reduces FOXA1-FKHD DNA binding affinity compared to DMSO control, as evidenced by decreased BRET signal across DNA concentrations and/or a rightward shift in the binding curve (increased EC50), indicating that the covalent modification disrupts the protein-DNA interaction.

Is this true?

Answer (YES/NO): NO